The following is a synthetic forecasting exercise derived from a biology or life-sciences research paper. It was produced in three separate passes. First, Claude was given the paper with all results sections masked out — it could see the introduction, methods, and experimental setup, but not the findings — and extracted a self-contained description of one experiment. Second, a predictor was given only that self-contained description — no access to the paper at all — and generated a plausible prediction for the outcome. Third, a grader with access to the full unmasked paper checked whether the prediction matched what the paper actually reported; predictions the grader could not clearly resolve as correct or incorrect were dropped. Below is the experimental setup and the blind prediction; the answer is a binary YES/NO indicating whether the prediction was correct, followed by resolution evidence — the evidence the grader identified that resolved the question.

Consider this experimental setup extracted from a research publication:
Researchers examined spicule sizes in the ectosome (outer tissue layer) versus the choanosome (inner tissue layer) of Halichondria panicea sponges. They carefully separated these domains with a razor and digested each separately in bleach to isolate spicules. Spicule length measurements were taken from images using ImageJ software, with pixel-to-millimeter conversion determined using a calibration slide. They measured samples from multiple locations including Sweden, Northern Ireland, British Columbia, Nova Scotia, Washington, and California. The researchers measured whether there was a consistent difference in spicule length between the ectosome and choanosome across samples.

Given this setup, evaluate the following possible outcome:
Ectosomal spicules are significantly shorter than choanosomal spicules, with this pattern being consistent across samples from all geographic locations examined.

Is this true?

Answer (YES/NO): NO